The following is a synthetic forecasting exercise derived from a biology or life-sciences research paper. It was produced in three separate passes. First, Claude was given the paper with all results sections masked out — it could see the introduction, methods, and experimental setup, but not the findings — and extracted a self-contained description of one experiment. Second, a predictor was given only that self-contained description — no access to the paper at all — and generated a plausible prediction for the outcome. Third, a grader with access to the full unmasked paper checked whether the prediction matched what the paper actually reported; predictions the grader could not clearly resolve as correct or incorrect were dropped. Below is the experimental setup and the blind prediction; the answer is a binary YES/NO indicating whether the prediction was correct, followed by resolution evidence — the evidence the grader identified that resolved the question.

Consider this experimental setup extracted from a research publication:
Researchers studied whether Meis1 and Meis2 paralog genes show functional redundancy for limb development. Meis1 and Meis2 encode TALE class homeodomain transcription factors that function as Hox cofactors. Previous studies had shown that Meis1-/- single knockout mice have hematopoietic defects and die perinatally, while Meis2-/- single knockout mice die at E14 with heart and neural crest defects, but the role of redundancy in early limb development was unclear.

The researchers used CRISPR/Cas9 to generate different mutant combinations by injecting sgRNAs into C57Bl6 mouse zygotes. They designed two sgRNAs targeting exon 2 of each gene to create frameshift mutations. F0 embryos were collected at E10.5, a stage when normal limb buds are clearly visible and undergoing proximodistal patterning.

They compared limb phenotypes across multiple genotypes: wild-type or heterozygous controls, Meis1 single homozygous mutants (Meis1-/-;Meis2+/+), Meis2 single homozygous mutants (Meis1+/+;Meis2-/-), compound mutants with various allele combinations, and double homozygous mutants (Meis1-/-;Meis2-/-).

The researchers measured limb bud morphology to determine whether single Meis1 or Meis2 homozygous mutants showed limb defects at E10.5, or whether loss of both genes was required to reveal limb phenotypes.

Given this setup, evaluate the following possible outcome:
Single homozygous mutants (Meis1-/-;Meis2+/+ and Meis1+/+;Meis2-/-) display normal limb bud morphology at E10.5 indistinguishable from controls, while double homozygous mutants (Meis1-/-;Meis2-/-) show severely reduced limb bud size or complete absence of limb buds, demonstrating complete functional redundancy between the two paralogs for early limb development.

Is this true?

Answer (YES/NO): YES